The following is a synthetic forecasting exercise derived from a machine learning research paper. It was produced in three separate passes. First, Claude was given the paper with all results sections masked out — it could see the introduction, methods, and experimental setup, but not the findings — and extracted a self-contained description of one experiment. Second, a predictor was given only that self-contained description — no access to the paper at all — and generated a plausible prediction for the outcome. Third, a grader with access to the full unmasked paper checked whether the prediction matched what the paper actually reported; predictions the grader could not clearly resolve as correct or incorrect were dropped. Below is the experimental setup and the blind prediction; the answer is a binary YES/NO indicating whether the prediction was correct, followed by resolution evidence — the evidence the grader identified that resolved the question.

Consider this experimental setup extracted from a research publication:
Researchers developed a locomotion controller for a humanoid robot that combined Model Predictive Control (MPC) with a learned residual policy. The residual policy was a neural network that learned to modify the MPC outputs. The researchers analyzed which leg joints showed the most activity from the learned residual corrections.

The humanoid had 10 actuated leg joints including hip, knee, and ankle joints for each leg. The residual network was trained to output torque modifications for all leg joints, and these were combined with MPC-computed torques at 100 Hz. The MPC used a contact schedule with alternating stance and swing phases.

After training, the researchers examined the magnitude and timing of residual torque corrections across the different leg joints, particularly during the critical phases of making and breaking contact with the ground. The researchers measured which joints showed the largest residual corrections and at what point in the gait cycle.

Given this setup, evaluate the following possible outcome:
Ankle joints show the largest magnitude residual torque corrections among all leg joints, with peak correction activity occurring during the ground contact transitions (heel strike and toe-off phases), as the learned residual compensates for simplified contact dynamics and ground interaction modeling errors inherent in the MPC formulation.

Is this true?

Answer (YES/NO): YES